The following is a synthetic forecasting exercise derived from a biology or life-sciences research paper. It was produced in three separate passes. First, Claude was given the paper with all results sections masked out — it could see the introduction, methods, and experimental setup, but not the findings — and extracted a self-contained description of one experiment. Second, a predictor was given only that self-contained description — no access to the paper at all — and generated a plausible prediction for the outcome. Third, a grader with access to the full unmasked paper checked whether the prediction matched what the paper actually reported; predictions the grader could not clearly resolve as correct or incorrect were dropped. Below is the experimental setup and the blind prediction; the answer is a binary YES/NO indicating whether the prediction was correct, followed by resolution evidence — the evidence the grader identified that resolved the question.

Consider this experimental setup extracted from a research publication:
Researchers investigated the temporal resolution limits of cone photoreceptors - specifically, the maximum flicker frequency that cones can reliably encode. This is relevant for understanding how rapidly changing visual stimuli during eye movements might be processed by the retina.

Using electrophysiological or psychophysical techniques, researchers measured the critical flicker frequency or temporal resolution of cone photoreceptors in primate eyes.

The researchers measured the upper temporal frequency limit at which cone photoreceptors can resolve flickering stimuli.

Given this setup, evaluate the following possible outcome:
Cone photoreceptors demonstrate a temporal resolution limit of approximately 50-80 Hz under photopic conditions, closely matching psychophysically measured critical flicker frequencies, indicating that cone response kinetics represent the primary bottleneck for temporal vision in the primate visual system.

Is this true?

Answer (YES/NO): NO